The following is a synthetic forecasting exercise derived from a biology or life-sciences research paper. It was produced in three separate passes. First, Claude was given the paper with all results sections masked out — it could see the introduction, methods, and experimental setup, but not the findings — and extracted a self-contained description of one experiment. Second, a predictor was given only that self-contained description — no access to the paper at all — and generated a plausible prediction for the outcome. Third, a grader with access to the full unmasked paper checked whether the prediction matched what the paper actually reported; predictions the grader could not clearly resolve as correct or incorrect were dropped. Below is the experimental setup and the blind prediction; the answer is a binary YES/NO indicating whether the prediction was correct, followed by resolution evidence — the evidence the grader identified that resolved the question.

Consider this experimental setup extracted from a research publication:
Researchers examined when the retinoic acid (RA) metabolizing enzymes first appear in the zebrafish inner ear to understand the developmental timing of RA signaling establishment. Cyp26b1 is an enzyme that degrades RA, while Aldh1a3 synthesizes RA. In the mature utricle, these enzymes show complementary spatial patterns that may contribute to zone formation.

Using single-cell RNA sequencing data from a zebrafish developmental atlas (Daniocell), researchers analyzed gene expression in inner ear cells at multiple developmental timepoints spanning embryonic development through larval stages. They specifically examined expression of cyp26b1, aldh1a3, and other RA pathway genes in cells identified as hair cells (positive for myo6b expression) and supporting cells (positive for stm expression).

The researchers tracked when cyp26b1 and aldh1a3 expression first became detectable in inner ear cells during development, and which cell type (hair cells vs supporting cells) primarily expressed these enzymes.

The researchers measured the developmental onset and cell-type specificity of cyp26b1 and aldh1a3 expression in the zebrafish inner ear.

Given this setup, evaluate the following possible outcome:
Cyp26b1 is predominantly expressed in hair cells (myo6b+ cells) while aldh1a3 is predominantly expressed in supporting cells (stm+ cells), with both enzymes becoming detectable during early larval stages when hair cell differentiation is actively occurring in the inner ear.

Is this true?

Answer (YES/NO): NO